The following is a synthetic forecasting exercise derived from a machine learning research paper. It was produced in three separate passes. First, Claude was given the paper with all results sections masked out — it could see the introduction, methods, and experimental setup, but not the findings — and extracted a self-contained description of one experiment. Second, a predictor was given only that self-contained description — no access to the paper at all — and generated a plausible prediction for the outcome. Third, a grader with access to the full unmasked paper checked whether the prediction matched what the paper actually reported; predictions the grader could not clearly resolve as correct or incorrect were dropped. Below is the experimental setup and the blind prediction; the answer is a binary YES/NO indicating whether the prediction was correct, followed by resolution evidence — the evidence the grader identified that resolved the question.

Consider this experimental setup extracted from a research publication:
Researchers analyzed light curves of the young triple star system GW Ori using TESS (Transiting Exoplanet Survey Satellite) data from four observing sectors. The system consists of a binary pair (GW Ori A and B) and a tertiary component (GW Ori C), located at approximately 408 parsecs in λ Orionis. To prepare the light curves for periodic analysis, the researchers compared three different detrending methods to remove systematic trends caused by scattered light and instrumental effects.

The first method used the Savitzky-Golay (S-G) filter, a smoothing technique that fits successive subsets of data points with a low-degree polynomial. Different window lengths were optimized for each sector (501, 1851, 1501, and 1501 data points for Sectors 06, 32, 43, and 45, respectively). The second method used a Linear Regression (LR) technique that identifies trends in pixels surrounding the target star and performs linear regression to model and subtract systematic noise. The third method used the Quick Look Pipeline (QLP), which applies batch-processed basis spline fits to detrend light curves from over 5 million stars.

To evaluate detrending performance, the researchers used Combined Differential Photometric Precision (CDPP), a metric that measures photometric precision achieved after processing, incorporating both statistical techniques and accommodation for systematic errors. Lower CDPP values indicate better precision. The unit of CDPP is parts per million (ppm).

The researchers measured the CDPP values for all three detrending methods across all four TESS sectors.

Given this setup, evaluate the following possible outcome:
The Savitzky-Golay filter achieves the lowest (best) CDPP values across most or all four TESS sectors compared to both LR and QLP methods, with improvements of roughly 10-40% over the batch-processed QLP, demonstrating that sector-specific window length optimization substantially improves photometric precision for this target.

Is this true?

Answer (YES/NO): NO